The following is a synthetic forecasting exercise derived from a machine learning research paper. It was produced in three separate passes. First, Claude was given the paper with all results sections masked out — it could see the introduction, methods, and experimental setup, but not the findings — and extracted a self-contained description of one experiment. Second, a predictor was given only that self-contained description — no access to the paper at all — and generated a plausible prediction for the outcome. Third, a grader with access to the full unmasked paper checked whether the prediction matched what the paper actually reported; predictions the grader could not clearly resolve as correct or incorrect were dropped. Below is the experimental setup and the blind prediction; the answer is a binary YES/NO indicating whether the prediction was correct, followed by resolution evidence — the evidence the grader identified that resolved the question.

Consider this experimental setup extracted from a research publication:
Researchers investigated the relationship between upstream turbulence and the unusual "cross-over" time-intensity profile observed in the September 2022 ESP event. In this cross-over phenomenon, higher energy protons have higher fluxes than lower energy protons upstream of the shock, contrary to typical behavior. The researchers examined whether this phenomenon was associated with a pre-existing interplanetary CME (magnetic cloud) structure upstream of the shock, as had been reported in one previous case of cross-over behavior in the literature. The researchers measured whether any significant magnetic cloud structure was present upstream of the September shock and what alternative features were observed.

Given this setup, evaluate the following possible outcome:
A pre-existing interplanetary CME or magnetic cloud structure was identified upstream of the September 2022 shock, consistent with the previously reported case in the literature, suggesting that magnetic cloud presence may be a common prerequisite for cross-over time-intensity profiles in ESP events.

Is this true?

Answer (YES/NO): NO